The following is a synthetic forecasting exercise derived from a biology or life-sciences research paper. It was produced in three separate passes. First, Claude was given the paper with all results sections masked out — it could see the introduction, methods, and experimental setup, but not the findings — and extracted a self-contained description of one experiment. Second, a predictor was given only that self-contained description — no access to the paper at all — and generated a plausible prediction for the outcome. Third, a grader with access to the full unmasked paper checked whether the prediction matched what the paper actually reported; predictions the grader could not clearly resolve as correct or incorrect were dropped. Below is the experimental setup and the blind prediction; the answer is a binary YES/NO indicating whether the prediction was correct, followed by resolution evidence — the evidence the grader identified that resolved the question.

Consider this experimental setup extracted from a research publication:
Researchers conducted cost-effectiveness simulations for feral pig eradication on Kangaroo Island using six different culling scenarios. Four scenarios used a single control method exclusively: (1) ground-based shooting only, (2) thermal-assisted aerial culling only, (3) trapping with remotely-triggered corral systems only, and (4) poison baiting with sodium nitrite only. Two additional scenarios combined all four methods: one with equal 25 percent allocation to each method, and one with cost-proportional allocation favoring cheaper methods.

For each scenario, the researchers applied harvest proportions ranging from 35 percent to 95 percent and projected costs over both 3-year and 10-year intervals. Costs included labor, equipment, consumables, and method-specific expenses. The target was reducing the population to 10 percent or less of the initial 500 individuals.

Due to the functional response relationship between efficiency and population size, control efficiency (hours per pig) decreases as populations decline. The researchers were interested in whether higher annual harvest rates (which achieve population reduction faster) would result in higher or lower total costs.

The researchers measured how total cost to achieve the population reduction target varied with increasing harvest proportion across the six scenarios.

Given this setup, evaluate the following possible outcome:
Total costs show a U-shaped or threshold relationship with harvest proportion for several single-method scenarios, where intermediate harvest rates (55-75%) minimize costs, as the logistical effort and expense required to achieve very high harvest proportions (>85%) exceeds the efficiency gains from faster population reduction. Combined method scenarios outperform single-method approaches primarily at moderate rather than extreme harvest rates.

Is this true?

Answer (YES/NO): NO